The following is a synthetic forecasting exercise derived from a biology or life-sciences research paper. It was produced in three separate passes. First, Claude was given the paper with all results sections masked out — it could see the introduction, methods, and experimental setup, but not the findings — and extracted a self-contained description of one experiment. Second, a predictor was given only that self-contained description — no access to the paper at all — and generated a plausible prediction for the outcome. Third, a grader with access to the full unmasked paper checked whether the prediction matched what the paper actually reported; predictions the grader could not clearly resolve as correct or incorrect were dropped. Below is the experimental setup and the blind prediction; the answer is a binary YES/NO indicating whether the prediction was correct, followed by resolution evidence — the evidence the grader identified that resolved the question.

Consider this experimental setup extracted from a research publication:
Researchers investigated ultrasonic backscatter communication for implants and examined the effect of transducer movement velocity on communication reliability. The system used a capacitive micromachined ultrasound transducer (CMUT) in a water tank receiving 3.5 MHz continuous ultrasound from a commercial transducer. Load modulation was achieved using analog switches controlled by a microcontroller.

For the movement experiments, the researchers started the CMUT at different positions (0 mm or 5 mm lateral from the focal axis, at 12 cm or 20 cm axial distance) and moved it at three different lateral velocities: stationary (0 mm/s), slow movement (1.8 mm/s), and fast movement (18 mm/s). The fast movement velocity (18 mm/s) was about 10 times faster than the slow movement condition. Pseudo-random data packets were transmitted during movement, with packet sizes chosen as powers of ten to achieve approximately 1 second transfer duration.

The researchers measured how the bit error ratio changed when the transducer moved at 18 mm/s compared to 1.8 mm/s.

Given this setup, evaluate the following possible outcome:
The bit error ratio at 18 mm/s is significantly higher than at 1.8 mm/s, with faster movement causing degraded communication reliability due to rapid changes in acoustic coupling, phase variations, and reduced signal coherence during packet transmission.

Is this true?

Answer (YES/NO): YES